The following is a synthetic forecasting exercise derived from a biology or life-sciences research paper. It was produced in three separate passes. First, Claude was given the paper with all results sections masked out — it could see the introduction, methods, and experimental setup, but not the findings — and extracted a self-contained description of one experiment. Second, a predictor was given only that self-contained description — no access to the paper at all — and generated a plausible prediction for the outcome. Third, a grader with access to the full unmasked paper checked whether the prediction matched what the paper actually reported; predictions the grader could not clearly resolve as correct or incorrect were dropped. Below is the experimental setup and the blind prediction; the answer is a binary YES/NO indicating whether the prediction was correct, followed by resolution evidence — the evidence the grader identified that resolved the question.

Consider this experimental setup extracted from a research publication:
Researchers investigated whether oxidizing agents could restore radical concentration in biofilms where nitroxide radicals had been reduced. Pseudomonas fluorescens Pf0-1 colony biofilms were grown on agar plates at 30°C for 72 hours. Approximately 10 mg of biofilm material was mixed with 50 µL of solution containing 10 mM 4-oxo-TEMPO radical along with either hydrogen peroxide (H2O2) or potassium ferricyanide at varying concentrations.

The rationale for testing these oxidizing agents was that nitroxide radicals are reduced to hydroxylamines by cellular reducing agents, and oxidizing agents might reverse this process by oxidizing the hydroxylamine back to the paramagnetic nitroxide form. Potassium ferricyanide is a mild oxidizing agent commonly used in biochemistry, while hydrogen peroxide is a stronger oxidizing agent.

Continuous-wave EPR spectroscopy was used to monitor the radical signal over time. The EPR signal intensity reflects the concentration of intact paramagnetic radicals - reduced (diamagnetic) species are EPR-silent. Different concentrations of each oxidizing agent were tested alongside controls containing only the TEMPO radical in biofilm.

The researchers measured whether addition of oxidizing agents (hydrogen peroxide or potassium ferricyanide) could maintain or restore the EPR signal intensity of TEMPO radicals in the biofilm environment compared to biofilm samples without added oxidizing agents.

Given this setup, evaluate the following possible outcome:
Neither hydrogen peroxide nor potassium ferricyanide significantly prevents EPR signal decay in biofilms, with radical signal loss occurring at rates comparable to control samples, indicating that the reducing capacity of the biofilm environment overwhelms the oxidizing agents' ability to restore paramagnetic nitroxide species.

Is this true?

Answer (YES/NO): NO